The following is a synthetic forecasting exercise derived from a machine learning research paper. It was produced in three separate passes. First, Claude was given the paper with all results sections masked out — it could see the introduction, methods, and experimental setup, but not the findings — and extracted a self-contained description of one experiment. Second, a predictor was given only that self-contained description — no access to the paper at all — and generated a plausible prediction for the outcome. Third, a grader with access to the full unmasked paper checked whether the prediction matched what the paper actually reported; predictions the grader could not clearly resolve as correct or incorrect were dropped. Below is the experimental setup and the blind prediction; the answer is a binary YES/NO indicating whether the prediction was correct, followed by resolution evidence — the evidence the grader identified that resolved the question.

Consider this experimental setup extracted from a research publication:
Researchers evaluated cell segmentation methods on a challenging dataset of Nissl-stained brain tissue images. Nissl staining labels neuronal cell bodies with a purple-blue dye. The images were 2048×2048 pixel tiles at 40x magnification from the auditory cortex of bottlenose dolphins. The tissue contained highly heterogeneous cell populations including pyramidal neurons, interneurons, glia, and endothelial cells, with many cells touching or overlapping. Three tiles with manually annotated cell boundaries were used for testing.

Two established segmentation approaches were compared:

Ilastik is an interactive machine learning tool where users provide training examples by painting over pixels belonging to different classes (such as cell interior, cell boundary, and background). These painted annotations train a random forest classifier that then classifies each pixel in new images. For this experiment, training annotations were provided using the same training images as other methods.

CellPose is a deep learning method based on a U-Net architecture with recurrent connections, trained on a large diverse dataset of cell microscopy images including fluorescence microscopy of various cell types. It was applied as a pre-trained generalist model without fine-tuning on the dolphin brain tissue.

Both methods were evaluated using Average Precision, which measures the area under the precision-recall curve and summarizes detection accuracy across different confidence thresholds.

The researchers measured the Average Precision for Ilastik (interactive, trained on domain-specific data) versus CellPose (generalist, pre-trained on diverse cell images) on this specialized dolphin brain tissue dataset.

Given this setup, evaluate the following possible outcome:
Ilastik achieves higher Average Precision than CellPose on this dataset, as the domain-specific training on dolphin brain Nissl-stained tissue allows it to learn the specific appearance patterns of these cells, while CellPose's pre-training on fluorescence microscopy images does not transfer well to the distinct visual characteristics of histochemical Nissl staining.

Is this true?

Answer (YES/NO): YES